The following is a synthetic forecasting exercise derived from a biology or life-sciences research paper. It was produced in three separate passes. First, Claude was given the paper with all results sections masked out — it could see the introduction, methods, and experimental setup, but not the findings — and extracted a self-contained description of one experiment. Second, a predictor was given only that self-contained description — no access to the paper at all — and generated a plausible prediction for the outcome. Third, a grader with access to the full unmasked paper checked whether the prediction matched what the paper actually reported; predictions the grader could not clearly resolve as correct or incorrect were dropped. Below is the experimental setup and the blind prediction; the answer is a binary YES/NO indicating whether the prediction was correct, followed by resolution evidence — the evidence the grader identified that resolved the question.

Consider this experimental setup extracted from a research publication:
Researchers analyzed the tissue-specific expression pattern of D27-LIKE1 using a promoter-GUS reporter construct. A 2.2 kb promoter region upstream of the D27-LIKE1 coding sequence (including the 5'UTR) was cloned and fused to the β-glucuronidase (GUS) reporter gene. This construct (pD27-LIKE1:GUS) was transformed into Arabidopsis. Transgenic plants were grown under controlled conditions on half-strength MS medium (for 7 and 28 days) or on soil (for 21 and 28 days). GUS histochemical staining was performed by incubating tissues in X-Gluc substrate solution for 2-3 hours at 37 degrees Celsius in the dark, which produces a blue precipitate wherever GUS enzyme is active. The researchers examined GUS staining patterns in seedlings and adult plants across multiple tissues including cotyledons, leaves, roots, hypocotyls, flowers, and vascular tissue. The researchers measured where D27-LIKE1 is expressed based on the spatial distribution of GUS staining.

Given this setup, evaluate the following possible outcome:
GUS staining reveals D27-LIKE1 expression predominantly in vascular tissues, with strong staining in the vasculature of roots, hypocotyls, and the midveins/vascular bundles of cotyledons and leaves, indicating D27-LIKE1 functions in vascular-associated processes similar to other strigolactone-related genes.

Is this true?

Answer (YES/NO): NO